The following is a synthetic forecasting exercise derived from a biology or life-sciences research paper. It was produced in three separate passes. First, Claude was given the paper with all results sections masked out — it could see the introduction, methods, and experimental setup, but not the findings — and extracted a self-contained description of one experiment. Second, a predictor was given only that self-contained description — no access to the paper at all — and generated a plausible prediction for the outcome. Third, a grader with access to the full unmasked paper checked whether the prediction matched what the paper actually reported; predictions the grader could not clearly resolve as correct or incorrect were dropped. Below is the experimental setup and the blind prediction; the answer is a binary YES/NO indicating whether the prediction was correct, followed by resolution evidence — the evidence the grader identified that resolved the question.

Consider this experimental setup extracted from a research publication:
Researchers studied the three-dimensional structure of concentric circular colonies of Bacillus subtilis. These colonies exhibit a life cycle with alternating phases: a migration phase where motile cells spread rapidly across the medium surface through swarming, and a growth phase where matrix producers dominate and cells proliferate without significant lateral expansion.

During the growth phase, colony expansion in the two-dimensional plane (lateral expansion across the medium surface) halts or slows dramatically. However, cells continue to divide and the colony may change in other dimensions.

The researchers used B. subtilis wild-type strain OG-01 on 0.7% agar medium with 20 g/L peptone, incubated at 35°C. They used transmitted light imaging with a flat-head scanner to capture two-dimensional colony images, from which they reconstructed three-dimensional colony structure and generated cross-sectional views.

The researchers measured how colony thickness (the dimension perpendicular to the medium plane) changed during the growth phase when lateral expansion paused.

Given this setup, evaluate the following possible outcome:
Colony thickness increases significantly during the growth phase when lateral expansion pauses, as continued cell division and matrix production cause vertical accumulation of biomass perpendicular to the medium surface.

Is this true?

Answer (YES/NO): YES